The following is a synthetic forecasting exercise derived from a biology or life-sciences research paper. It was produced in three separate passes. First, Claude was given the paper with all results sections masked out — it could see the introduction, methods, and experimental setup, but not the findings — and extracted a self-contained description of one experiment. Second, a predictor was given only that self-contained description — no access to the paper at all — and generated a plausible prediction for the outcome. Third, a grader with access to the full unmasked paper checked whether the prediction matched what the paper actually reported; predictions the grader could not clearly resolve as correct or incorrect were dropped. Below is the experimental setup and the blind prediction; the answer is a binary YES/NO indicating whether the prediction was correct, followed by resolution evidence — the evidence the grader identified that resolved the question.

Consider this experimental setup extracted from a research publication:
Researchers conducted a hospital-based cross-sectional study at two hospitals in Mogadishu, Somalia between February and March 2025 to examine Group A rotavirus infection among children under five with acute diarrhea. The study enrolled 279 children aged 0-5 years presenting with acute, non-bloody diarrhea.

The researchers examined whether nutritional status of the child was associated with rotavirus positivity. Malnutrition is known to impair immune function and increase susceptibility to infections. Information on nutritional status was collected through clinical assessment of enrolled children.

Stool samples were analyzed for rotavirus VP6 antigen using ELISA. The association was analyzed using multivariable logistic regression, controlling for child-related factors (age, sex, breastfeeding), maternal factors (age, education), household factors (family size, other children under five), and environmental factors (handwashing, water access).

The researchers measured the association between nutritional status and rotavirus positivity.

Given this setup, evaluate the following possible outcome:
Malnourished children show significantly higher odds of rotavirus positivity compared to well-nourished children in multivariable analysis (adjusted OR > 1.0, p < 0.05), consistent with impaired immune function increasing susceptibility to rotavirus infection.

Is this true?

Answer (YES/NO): NO